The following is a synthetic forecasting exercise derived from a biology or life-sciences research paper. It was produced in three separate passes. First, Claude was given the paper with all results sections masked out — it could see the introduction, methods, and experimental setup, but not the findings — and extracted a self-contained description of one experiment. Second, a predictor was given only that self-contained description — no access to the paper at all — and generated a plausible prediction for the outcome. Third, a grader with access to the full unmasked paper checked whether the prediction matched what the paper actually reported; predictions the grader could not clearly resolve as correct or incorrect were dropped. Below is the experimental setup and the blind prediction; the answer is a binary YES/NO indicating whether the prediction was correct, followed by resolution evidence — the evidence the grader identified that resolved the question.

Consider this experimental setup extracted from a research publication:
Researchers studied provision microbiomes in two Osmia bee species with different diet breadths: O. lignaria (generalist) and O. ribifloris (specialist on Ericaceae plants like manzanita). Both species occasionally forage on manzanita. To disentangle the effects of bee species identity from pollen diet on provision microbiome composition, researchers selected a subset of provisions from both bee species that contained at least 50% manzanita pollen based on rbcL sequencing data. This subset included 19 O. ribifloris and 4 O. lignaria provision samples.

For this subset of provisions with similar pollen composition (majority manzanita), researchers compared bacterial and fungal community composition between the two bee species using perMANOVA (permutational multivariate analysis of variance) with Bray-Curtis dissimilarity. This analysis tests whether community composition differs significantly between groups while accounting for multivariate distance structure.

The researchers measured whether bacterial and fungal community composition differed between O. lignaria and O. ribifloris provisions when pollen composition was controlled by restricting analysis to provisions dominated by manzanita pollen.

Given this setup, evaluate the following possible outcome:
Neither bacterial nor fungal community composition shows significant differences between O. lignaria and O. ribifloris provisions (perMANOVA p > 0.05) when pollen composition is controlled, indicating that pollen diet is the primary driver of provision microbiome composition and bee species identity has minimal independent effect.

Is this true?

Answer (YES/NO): YES